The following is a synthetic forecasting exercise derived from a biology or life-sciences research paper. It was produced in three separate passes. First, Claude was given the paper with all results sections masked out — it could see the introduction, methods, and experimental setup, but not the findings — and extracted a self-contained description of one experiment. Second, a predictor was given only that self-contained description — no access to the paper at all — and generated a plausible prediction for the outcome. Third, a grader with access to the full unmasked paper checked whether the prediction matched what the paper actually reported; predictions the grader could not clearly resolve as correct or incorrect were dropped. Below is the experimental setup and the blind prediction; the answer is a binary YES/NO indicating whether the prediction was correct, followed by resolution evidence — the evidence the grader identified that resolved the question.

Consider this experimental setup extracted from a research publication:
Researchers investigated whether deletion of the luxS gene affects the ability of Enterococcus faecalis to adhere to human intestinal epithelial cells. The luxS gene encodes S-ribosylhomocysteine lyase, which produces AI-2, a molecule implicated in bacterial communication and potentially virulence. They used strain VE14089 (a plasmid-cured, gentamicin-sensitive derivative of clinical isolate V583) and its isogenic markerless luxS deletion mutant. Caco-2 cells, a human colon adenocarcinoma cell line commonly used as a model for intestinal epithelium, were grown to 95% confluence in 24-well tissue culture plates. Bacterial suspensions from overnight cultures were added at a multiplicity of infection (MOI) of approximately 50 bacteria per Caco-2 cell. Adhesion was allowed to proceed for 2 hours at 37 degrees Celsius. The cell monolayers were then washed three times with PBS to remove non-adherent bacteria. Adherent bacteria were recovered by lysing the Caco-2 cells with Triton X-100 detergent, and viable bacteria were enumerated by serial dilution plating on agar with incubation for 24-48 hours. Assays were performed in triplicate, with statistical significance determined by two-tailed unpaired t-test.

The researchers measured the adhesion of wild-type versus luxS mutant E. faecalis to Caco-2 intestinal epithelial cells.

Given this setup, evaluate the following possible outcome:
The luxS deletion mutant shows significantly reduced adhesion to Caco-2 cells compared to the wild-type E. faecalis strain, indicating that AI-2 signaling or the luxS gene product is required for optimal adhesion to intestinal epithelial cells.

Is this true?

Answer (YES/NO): NO